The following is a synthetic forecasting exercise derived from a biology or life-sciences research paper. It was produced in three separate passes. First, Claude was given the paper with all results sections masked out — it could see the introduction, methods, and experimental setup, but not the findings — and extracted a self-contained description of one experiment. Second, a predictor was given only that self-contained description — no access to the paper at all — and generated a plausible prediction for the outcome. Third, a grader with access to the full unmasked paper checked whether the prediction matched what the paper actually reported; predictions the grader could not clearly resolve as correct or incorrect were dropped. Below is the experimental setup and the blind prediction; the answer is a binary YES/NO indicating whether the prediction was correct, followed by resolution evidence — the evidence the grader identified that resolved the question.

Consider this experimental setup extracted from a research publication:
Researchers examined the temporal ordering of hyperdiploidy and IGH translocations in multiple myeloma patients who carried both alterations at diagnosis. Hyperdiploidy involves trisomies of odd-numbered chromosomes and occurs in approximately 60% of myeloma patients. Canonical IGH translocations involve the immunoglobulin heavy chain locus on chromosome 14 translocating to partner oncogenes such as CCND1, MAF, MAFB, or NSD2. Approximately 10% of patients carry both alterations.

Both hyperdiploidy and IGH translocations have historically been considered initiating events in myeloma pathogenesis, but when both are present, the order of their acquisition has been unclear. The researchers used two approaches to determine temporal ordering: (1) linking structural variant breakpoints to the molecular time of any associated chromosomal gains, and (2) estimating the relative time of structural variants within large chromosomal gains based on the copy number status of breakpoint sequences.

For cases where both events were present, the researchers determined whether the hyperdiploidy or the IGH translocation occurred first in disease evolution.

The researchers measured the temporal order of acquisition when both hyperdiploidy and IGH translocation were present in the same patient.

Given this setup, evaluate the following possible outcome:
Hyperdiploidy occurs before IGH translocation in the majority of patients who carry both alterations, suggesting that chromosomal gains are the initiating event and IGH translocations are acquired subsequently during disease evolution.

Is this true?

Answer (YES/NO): NO